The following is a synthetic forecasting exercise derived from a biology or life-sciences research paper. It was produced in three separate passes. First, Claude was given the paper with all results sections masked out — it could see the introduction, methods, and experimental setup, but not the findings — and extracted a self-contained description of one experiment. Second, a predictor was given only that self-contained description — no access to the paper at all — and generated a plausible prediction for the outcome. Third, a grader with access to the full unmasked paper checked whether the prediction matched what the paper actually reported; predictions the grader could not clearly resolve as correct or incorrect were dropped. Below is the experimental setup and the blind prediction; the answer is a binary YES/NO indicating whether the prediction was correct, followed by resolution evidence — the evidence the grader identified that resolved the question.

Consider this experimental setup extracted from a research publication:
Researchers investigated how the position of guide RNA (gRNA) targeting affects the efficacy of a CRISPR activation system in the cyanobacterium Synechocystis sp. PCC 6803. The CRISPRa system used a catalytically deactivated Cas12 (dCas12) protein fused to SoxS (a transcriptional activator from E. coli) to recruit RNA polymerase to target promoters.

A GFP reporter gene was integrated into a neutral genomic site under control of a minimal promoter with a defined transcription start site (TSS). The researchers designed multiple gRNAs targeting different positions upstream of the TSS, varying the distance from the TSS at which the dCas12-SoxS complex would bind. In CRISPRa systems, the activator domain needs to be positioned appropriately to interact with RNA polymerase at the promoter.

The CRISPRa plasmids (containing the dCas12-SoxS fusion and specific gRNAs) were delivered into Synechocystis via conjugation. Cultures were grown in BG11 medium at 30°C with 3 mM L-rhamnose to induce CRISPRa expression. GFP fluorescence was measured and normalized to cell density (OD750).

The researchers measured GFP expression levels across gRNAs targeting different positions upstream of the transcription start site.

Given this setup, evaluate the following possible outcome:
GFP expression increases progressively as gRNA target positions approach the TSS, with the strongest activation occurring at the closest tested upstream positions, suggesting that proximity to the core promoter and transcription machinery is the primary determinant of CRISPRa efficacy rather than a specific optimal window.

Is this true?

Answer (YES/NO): NO